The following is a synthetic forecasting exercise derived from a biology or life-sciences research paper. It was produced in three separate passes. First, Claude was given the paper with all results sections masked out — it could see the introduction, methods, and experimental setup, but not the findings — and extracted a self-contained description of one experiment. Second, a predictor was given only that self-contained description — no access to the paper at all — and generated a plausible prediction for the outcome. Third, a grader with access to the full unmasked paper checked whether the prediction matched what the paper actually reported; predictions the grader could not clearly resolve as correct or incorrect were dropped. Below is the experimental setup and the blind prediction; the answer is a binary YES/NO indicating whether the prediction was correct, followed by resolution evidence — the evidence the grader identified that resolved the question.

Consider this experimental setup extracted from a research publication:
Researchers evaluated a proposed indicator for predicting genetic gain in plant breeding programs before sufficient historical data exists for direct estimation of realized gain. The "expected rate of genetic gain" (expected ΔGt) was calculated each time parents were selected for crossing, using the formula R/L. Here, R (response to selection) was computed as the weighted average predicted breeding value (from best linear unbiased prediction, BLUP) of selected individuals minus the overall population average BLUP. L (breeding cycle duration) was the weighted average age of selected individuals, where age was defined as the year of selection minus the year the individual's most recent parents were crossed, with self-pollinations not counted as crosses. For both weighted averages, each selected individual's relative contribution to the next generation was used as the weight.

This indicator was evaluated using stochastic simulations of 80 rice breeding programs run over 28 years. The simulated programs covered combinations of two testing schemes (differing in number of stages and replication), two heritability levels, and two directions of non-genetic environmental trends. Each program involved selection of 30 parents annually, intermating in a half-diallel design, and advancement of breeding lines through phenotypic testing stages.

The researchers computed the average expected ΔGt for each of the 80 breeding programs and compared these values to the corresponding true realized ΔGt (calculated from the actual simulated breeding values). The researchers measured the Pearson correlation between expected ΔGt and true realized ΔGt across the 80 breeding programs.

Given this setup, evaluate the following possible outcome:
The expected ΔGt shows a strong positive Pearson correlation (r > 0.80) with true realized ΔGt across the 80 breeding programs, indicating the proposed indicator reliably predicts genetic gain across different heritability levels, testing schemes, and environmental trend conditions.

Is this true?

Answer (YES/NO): NO